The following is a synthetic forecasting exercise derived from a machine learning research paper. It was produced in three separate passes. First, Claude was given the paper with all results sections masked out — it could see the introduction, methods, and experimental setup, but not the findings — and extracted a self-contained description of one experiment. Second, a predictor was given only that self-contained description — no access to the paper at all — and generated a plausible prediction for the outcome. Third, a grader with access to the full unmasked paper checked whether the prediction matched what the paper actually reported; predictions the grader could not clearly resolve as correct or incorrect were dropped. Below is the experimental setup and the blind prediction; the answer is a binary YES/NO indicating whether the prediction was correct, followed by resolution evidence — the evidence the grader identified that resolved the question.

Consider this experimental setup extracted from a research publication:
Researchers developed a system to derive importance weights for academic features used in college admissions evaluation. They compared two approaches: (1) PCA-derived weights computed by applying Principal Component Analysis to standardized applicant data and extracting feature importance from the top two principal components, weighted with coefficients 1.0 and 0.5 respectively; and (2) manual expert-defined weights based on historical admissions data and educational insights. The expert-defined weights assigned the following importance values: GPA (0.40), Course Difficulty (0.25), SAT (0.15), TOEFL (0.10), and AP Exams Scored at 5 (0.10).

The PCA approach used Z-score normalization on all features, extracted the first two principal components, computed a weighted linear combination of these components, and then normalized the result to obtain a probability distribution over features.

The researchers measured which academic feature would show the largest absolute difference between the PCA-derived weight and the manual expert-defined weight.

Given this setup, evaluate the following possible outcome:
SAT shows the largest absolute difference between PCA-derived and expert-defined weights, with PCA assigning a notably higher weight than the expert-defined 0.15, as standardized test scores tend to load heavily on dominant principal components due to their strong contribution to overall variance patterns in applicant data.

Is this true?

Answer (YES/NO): NO